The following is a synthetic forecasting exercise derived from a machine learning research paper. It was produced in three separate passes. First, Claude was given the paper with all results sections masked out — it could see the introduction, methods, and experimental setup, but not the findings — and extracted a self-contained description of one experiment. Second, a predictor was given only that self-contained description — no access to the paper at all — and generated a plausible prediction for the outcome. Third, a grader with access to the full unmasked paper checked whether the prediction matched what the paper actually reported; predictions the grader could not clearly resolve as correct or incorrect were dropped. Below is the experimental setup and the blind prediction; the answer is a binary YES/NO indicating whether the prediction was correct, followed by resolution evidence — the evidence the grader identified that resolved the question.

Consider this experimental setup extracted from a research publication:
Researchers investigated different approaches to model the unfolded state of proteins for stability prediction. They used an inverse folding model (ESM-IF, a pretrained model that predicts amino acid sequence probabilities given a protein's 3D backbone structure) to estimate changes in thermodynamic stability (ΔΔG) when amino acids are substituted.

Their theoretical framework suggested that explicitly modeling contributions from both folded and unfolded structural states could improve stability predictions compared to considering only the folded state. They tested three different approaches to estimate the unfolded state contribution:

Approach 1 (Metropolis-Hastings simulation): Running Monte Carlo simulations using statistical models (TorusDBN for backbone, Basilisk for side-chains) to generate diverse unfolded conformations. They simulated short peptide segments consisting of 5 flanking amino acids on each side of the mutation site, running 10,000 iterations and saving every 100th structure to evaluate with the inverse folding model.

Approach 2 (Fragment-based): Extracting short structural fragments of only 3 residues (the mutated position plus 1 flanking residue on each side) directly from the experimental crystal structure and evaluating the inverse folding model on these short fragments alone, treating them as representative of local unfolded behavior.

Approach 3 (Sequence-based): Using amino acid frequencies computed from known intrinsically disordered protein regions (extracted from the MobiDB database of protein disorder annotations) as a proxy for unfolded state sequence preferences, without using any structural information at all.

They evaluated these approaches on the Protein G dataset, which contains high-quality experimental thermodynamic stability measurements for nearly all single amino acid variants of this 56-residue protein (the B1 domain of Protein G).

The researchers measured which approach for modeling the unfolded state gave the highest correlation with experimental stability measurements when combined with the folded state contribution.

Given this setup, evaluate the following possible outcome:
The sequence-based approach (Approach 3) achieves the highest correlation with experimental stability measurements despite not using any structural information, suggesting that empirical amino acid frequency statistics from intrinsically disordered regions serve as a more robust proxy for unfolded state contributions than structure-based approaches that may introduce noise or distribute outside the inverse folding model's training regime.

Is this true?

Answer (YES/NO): YES